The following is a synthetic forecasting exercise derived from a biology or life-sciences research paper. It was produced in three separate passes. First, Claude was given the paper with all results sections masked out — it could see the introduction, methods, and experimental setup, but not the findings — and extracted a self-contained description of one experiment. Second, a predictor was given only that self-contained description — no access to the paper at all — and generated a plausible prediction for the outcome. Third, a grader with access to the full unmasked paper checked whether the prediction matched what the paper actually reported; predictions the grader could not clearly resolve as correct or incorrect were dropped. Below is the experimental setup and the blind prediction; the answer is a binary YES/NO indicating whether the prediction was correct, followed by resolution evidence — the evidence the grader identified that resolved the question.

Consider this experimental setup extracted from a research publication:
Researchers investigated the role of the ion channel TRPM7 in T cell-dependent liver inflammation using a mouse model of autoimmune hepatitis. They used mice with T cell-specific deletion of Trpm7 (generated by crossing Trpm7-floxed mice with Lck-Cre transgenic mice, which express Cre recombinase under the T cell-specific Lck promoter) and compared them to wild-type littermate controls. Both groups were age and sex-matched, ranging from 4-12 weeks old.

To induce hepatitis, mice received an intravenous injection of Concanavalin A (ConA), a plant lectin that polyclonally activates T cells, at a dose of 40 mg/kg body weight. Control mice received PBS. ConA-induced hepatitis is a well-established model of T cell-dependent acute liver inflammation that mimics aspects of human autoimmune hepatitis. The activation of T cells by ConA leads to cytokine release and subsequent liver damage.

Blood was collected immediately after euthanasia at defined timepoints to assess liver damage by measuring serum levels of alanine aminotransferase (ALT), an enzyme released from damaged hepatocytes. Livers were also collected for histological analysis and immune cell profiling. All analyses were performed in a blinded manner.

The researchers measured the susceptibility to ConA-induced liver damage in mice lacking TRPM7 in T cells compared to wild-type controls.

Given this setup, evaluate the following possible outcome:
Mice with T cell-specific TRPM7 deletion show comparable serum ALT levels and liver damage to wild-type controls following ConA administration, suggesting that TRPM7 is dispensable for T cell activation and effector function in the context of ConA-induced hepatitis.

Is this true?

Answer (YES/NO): NO